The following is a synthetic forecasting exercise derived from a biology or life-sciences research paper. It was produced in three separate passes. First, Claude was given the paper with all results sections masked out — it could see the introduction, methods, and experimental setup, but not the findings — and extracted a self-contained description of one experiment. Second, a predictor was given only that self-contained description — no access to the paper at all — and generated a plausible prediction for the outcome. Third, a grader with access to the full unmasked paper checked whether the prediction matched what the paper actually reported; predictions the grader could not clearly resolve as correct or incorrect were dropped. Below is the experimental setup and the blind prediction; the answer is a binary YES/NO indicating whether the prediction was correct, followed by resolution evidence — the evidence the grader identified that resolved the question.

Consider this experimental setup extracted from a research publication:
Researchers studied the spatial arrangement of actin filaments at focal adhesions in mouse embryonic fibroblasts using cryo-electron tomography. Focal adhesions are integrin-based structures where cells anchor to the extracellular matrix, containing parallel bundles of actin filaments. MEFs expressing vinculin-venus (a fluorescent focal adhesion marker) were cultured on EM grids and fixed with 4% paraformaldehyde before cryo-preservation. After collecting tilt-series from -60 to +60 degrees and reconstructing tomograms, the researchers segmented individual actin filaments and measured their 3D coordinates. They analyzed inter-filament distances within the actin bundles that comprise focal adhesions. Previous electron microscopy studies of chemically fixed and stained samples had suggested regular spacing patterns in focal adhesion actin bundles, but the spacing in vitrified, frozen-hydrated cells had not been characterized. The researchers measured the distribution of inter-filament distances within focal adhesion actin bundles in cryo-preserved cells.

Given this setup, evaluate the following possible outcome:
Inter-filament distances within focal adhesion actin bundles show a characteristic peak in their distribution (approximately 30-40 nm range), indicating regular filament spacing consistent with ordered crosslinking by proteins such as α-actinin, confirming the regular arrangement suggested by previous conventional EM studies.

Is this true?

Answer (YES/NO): NO